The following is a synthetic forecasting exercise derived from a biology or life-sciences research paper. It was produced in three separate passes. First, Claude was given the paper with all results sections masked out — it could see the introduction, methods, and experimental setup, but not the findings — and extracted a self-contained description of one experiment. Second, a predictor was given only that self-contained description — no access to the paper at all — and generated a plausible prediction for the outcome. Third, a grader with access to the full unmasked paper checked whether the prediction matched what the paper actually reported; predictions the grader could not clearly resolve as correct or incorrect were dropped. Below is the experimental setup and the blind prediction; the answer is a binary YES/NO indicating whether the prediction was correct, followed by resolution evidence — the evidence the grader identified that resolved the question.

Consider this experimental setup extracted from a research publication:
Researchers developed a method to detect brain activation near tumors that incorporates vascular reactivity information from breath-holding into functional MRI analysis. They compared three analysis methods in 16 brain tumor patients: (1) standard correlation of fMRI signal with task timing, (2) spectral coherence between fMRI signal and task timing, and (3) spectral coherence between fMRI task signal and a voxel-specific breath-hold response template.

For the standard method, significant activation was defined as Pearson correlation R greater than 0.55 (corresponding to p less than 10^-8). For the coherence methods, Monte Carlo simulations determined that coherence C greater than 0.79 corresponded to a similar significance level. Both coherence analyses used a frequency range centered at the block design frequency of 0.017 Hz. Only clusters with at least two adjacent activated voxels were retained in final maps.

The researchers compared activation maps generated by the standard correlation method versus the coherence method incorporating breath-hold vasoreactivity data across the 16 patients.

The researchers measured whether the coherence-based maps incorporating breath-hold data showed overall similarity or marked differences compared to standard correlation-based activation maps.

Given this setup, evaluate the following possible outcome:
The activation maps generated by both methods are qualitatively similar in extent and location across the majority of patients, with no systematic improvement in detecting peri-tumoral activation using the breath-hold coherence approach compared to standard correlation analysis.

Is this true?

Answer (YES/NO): NO